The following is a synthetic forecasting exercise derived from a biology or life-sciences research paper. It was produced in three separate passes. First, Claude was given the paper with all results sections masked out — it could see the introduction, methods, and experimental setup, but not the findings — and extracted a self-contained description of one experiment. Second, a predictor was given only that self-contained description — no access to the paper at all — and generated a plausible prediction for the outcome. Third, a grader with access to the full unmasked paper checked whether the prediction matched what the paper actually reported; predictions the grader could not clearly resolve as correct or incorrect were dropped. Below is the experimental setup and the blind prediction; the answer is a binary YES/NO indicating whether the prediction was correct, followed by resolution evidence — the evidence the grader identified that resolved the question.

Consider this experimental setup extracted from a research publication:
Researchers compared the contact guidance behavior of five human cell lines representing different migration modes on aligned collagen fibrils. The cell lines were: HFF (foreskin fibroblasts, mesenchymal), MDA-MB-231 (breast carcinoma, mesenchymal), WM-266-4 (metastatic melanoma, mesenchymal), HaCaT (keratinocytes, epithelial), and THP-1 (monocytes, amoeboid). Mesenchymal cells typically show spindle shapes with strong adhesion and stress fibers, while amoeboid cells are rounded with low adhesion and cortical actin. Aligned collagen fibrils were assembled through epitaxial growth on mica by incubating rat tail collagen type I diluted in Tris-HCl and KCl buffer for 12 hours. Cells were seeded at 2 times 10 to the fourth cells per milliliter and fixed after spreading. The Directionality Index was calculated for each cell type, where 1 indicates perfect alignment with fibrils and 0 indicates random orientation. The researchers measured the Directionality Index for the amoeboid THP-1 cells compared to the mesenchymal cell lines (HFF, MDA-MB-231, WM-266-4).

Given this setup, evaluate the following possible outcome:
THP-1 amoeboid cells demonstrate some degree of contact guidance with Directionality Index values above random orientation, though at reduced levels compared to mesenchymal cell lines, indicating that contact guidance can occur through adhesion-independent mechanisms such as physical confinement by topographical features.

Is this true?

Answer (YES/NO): NO